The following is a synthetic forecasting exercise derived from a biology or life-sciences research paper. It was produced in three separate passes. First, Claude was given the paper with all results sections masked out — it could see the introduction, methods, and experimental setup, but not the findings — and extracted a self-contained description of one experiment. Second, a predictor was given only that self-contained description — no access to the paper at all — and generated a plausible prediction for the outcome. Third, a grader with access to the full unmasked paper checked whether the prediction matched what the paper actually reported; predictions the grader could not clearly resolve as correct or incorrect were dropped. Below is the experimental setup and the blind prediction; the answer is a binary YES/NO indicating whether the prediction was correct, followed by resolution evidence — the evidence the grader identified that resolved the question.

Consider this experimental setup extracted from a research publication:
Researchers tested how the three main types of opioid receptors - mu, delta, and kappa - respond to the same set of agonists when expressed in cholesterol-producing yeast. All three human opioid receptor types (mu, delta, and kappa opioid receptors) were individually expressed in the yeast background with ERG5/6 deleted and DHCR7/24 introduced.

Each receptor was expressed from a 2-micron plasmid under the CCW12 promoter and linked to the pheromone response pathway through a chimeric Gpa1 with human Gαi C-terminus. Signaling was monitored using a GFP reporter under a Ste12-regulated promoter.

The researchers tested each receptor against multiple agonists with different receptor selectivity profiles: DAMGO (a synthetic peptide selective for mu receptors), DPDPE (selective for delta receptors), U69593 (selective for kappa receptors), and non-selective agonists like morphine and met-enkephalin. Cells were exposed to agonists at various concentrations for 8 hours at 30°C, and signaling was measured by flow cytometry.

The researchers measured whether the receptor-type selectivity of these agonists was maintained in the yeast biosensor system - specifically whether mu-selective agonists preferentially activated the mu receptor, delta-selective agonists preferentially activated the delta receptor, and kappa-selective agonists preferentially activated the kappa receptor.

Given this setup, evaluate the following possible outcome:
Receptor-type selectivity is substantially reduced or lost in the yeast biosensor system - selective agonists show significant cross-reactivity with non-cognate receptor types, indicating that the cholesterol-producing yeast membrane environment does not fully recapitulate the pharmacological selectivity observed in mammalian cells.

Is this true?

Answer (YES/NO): NO